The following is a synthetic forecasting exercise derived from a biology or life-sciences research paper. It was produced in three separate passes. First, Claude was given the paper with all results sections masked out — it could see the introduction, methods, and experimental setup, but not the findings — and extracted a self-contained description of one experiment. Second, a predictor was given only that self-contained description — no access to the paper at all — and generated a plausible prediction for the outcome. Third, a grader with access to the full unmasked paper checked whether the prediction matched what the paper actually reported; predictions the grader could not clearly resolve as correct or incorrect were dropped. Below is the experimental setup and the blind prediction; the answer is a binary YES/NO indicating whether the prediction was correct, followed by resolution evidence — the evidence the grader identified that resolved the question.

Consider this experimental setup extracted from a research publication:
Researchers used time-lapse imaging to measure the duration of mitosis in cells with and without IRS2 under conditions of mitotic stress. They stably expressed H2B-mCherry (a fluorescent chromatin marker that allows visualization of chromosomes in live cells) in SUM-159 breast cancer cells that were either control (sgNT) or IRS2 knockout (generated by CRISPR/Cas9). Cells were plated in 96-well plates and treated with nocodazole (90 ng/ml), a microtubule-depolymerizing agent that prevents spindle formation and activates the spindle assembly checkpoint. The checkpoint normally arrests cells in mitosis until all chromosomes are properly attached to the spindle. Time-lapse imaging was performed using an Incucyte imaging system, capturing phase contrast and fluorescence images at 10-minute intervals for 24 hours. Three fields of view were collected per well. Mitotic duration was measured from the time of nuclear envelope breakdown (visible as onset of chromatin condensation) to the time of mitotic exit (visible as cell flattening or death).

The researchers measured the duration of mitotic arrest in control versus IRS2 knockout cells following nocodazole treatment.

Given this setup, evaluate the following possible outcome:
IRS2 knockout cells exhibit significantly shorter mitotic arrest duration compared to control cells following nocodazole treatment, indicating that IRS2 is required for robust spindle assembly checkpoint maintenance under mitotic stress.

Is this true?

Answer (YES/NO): YES